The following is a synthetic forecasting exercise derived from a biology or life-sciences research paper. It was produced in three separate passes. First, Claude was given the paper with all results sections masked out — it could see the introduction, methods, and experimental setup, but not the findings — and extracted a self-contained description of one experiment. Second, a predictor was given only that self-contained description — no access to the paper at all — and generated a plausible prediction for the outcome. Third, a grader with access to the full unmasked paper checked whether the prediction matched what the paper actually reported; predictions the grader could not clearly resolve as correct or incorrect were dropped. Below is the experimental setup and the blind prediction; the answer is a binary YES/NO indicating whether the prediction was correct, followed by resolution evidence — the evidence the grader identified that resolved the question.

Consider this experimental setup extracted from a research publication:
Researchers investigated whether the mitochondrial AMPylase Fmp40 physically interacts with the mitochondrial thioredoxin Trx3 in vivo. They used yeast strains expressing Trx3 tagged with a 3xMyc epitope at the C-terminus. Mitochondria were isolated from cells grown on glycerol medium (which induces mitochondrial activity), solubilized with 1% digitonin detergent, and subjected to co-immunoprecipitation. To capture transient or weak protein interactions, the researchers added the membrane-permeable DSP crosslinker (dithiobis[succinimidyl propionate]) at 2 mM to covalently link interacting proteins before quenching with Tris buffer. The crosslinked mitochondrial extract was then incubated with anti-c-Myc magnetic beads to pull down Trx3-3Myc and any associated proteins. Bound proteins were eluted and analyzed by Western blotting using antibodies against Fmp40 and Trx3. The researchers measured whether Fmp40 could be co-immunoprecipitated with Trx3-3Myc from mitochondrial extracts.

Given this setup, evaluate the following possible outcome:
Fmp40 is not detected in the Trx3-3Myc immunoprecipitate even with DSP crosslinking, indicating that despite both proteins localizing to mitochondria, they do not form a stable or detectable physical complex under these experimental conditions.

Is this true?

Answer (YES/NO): NO